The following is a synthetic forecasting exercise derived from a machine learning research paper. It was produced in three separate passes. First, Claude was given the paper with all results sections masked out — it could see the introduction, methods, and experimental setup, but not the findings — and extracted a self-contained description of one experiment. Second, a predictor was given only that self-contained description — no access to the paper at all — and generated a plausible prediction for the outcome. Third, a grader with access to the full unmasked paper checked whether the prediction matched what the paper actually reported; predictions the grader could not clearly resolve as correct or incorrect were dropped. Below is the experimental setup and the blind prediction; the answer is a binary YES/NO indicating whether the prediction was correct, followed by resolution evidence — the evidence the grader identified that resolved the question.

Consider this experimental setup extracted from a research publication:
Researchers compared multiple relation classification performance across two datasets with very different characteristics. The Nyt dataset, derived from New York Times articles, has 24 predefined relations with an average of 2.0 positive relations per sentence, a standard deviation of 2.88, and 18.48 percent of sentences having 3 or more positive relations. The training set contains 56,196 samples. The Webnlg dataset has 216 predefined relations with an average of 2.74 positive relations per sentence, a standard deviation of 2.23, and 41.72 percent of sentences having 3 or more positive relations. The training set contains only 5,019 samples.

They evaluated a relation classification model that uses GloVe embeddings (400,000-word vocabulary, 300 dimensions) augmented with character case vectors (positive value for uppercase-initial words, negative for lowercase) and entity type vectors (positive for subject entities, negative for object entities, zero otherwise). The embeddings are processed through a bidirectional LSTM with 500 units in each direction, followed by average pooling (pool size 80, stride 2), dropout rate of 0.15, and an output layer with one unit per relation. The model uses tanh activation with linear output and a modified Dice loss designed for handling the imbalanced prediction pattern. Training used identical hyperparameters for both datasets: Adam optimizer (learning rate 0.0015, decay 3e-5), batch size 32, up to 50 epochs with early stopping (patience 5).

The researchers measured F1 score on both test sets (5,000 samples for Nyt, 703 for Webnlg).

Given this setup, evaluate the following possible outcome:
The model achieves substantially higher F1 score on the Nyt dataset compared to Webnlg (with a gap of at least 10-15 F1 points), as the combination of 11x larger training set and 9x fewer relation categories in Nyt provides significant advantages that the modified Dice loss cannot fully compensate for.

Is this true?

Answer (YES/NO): NO